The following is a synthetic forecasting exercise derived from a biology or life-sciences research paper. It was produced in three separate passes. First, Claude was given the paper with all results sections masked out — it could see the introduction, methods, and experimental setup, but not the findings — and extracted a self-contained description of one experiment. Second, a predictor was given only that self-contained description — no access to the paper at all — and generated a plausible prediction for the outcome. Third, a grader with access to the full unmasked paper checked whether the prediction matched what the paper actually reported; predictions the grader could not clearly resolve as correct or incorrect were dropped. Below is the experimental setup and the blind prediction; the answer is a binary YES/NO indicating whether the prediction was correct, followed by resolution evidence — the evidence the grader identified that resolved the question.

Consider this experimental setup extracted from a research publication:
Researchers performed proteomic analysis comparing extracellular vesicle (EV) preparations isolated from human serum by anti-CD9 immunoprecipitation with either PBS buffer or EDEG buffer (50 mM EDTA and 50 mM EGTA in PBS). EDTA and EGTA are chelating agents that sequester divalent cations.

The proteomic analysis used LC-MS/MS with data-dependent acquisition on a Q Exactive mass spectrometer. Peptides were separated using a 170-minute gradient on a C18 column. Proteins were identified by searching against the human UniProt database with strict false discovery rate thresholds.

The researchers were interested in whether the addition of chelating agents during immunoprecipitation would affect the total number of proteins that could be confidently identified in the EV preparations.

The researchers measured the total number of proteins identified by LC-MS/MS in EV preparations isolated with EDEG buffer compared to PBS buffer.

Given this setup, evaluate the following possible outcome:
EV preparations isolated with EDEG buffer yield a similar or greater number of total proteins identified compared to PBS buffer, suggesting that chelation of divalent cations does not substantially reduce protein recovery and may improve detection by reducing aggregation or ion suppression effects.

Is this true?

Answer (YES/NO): YES